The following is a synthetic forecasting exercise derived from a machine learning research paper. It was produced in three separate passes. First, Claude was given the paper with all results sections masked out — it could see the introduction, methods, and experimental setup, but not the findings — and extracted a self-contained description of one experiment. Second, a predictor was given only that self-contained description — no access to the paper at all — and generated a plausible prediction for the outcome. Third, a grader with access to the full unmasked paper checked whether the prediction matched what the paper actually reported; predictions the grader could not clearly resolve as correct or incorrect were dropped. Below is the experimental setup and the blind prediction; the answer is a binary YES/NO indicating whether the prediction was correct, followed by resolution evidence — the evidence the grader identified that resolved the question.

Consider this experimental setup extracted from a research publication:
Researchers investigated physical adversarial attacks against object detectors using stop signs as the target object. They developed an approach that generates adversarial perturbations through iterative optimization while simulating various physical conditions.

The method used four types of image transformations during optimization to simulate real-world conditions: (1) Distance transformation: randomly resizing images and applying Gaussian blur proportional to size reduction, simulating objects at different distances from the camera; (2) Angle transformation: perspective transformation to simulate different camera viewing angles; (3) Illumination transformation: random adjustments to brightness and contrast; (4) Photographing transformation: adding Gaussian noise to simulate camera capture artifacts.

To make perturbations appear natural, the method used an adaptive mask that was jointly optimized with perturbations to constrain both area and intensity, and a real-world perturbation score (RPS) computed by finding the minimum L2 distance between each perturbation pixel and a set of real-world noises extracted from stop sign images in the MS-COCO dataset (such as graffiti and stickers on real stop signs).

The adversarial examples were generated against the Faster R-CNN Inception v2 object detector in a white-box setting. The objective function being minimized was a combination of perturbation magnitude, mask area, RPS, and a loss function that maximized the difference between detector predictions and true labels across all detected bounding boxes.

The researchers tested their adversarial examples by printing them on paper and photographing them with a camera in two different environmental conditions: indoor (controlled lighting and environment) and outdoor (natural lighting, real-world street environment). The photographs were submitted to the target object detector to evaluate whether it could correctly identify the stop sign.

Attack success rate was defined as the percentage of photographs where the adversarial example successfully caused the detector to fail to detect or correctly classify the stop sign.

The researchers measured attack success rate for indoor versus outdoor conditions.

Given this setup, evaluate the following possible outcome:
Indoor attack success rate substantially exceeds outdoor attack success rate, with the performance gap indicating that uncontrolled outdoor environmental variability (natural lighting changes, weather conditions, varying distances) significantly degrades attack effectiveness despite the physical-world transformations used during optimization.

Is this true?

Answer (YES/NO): NO